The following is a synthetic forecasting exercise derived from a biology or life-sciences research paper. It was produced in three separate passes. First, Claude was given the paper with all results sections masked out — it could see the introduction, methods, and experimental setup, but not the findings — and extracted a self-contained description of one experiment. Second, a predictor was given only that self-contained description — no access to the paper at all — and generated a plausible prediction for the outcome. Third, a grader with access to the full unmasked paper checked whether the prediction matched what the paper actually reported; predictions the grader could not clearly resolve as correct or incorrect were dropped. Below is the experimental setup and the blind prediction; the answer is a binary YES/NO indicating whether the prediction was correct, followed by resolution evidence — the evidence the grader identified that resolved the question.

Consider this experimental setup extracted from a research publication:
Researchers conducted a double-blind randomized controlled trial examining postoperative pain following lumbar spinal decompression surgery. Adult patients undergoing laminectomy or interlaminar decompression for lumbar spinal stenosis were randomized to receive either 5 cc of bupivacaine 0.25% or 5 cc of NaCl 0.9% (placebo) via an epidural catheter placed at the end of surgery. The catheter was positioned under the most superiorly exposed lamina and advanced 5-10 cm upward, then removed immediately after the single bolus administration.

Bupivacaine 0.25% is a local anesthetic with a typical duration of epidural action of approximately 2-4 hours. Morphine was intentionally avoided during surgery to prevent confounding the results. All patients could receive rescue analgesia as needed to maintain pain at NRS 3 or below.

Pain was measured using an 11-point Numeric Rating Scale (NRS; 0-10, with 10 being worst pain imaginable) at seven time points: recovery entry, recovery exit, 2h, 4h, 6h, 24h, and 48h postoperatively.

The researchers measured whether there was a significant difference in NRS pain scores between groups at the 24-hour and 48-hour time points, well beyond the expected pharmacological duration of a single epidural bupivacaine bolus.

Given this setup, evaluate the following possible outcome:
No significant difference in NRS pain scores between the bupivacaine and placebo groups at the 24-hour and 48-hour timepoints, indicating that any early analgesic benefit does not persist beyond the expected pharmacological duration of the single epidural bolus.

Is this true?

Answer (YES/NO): NO